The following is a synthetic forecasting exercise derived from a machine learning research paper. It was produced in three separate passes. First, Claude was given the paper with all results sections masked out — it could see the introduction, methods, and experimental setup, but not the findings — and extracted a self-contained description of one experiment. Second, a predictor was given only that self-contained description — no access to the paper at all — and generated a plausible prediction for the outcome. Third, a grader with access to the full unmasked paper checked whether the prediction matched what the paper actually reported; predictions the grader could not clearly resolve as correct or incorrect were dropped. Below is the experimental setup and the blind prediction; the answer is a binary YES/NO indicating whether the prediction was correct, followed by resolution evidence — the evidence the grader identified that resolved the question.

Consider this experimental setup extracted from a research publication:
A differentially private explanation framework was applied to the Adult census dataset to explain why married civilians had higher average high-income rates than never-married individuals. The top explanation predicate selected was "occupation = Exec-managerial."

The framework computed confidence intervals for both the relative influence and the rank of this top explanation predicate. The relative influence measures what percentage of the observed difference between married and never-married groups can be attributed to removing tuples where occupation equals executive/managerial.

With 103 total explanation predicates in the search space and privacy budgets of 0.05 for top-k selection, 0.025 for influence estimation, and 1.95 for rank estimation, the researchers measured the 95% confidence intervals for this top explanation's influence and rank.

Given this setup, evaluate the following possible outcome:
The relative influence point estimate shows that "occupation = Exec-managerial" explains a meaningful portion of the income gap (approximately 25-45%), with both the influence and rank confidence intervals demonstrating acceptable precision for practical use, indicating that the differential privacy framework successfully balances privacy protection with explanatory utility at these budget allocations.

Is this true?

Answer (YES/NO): NO